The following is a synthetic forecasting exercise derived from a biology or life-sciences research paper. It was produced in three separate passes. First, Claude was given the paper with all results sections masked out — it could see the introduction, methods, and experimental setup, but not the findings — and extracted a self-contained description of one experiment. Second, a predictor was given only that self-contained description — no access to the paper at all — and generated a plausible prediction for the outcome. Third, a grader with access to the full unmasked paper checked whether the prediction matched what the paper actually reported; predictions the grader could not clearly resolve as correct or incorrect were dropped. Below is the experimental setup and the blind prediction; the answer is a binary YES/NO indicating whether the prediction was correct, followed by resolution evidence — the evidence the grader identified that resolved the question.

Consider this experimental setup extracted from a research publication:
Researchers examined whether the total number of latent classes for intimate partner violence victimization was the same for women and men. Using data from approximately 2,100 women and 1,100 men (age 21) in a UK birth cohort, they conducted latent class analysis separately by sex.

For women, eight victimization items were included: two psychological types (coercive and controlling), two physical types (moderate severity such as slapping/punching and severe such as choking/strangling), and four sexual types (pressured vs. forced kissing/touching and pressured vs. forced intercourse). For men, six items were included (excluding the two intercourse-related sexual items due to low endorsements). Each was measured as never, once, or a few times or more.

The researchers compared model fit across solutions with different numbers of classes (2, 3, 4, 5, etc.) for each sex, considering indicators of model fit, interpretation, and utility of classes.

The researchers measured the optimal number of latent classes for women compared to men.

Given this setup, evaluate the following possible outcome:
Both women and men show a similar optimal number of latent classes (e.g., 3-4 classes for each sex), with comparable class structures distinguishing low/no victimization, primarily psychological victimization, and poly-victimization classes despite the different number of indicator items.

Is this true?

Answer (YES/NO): NO